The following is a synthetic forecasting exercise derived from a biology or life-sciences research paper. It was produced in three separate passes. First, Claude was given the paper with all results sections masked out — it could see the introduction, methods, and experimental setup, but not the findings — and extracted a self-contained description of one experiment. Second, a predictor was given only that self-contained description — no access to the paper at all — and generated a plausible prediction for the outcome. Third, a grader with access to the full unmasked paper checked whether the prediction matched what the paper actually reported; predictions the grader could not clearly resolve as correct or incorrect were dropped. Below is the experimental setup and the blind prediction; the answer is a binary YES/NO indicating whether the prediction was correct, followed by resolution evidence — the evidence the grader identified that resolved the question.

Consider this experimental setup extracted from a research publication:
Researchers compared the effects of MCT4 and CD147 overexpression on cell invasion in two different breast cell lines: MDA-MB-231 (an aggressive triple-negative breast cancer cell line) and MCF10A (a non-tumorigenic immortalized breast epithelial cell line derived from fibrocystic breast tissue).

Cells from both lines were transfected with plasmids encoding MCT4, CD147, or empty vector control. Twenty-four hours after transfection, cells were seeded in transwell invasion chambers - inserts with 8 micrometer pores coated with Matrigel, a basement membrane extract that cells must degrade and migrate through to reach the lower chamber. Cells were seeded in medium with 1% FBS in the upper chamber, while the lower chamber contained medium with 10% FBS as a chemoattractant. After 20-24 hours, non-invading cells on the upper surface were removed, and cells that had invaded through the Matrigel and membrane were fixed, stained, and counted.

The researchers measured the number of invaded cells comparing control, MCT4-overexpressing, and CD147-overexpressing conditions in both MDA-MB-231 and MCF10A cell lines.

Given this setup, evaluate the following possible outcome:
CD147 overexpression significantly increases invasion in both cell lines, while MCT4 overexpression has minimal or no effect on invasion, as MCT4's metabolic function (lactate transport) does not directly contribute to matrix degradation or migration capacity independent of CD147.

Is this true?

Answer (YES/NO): NO